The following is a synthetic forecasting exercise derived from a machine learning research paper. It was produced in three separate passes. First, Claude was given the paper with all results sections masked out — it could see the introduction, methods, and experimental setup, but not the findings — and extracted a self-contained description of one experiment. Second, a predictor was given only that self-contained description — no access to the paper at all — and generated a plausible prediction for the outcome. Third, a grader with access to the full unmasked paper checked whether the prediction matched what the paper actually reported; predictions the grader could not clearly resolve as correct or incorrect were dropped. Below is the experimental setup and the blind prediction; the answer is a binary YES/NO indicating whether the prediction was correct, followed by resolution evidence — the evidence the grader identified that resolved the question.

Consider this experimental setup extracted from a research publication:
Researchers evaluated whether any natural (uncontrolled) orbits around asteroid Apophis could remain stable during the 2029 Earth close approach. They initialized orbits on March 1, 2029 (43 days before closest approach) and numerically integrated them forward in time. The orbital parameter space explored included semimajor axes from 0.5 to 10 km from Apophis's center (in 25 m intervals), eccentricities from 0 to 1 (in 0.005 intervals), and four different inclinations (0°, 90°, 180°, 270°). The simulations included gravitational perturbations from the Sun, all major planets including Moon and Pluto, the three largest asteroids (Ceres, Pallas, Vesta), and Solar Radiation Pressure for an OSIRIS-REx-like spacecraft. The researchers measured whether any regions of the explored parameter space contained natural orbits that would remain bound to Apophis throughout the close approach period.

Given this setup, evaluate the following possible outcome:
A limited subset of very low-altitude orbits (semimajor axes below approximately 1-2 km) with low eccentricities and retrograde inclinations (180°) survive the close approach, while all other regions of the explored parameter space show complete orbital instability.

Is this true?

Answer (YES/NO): NO